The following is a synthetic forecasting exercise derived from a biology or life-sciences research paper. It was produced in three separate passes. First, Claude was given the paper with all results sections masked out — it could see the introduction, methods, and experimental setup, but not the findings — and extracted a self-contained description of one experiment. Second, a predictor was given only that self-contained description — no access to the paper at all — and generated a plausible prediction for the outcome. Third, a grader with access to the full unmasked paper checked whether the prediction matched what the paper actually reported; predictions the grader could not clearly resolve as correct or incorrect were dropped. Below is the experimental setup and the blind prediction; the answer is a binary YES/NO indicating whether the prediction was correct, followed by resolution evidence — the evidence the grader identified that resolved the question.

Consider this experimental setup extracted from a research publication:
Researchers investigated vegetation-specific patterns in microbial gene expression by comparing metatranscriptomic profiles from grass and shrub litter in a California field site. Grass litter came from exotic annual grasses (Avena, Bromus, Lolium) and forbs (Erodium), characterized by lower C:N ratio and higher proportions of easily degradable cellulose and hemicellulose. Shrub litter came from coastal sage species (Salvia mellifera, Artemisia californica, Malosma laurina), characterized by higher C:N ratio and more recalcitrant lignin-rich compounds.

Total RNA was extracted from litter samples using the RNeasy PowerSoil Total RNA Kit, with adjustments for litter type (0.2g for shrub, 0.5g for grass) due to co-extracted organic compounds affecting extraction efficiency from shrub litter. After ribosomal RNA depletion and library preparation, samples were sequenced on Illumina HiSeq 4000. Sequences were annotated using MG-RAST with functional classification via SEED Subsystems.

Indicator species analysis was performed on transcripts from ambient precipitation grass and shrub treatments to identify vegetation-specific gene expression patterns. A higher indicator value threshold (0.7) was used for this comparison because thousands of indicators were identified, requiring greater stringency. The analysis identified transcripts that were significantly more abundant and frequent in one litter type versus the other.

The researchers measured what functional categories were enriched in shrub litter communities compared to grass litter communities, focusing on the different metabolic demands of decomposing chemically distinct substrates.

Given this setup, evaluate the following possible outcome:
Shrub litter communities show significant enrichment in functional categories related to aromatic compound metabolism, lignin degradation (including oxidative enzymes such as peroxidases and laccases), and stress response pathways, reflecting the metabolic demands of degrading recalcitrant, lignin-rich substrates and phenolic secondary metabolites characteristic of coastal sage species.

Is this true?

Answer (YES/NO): NO